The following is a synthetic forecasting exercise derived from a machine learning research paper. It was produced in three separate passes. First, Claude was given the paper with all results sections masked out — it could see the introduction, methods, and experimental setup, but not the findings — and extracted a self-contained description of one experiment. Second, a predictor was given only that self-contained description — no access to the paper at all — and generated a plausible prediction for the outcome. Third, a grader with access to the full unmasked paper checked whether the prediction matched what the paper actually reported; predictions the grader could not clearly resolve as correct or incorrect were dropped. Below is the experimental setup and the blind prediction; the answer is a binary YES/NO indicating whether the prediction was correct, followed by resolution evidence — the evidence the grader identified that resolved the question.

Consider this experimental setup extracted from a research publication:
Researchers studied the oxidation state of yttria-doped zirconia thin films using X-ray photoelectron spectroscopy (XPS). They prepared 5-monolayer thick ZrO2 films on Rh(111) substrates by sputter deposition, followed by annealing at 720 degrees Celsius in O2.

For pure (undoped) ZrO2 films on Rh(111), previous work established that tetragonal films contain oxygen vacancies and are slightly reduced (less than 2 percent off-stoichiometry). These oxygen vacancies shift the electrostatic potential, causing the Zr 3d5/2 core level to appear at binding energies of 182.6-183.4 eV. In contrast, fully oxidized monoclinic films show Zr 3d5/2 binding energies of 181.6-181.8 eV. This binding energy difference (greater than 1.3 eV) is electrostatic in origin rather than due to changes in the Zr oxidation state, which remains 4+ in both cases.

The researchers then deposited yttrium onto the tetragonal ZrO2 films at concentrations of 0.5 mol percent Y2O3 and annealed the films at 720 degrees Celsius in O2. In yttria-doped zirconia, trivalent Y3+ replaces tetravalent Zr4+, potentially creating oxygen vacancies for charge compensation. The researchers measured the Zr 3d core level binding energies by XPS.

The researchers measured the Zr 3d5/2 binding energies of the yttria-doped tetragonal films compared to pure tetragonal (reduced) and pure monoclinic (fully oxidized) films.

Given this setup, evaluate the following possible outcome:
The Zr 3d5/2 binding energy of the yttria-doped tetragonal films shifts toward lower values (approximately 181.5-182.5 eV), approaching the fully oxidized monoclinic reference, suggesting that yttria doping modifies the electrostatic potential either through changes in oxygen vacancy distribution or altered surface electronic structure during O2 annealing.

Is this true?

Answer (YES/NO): YES